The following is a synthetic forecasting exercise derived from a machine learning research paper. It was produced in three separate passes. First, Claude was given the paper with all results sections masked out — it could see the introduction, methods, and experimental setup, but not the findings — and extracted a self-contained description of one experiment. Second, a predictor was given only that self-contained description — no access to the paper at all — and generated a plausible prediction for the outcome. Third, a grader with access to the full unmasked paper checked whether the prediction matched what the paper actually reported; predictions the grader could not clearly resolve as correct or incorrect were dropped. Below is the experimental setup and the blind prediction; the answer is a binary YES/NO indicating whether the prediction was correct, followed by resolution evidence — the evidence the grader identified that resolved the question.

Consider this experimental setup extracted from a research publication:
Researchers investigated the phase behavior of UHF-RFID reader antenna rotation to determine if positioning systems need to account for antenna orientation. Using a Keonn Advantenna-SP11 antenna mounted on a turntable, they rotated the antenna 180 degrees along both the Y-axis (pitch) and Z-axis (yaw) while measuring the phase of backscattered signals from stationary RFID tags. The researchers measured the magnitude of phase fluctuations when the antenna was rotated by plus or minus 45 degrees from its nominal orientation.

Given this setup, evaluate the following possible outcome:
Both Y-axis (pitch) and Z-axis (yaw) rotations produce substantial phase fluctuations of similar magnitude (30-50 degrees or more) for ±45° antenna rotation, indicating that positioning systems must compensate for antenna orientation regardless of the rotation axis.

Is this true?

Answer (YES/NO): NO